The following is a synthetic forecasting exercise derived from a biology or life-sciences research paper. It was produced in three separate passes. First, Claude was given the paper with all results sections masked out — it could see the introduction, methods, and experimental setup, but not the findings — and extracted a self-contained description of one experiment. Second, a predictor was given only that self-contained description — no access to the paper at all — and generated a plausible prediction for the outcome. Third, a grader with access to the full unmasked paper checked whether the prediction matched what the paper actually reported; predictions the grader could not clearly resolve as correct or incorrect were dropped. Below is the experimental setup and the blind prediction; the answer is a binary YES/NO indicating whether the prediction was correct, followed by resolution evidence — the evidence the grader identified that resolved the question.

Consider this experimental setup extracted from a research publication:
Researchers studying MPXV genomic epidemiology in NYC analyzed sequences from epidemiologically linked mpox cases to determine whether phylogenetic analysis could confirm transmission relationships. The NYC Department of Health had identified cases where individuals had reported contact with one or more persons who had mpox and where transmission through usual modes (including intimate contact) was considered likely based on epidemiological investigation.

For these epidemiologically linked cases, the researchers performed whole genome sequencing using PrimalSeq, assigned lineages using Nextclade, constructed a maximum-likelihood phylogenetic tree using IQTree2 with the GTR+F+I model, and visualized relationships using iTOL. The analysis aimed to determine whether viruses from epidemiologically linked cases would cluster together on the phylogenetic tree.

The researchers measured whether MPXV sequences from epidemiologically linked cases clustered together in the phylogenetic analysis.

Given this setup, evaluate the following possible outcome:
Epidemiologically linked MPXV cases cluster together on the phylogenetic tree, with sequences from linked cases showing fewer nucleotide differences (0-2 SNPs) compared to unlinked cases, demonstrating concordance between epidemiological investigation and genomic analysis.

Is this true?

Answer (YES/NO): NO